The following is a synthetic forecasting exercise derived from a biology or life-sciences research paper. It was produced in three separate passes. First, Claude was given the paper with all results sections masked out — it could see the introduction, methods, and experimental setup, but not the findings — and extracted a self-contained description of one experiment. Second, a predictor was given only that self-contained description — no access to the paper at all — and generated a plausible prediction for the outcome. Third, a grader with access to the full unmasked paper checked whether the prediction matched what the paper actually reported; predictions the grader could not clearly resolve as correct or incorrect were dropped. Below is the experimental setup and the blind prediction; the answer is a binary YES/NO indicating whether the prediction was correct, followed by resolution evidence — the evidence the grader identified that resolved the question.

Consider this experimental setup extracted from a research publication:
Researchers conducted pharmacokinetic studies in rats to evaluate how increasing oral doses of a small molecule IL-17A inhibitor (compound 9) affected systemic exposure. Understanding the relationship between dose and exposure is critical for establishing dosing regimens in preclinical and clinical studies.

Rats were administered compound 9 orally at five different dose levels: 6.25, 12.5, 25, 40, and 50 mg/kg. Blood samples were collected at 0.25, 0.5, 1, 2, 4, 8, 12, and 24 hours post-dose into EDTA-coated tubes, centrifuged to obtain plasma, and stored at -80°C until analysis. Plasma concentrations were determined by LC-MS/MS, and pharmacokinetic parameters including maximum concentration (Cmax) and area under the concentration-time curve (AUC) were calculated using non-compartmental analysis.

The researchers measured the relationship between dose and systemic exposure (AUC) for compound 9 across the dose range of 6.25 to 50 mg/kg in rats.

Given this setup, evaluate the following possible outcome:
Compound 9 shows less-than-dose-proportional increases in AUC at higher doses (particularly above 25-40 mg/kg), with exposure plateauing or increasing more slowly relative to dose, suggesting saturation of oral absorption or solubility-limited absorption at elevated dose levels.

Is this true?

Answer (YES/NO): NO